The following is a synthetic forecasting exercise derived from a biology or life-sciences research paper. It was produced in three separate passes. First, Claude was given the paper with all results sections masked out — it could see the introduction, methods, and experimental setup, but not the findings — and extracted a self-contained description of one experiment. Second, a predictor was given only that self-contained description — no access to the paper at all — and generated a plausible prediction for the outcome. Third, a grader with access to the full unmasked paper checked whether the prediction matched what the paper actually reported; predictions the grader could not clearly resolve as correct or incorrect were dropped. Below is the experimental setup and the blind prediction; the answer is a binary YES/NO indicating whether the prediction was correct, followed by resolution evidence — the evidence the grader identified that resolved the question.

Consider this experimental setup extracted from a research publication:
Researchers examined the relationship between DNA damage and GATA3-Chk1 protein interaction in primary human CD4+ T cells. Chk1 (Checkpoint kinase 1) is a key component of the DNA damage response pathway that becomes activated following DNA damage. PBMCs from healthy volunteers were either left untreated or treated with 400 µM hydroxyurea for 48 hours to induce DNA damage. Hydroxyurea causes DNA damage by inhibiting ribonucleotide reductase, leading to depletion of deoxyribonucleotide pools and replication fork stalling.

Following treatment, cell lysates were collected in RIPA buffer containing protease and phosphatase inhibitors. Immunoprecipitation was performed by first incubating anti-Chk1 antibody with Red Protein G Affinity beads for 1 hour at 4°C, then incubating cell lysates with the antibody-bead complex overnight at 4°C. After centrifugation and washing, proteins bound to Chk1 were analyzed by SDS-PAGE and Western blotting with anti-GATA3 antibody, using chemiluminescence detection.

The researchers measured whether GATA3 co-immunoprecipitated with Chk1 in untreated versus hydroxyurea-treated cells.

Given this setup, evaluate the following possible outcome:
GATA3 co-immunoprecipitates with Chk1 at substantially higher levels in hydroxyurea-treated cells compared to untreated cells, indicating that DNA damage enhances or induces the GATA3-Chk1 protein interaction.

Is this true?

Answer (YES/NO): YES